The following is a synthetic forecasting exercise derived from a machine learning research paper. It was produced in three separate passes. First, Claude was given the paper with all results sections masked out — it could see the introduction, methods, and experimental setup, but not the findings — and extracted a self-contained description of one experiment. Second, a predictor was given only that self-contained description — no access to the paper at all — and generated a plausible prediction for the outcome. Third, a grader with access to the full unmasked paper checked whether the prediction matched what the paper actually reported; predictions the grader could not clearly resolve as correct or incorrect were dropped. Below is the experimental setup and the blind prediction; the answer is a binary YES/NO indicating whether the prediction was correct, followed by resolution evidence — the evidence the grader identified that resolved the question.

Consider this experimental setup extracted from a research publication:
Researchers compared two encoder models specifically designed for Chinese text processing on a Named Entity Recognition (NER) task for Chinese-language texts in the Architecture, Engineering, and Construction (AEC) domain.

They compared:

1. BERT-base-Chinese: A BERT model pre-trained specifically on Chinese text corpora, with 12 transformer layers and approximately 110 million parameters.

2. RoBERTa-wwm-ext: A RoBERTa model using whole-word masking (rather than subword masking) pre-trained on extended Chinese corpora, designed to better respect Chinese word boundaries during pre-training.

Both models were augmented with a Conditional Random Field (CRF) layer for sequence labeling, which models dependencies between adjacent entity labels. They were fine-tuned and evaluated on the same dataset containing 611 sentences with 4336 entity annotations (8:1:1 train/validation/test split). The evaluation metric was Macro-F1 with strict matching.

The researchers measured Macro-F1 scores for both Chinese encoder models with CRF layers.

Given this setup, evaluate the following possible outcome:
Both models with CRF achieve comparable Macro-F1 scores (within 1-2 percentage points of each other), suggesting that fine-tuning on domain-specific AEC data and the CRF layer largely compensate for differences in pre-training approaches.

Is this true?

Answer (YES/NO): YES